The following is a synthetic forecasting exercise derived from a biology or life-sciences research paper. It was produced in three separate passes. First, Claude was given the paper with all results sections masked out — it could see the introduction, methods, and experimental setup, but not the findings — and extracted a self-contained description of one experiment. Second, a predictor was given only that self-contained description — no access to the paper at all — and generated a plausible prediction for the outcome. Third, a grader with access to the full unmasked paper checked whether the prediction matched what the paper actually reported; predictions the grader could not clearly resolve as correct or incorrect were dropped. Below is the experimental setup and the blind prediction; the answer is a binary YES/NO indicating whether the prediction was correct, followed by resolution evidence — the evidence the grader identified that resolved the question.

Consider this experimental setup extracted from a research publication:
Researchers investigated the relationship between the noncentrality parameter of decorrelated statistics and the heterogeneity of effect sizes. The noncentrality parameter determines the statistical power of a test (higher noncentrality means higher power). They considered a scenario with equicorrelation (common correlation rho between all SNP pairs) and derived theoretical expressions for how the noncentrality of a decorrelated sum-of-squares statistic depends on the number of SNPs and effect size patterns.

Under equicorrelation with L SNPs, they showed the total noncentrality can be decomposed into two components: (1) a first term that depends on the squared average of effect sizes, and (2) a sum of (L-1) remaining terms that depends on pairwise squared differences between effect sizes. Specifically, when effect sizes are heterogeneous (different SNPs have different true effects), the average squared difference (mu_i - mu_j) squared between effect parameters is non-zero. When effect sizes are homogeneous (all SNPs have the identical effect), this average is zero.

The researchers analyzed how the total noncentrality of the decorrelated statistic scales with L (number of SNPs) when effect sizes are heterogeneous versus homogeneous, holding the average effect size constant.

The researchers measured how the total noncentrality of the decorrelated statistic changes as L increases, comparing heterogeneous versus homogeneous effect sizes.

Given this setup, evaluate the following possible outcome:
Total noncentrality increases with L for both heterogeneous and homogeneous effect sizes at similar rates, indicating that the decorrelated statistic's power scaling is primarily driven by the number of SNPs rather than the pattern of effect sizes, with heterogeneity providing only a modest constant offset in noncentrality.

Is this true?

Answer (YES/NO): NO